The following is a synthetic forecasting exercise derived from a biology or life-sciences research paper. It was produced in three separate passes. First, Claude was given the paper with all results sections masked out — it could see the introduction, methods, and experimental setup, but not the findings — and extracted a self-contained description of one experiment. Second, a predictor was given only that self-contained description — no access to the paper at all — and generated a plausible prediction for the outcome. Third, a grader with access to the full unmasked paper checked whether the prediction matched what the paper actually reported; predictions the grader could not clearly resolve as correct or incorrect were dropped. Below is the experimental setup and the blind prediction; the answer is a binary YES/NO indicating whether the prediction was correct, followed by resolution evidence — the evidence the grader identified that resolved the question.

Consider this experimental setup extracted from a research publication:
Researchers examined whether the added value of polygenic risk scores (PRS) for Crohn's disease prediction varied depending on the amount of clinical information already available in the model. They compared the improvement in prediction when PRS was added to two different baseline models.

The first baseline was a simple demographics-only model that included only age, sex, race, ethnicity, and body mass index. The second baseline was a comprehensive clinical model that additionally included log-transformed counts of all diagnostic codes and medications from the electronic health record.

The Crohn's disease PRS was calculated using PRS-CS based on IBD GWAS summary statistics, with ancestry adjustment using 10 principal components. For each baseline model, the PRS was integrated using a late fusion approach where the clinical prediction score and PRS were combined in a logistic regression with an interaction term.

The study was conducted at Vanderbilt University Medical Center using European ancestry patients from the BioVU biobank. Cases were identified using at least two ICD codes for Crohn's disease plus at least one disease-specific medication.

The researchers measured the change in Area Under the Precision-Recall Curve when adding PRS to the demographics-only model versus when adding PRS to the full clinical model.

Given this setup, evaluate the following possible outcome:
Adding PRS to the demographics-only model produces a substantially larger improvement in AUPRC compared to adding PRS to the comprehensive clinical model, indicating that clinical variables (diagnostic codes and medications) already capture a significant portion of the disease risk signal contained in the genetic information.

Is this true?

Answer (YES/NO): YES